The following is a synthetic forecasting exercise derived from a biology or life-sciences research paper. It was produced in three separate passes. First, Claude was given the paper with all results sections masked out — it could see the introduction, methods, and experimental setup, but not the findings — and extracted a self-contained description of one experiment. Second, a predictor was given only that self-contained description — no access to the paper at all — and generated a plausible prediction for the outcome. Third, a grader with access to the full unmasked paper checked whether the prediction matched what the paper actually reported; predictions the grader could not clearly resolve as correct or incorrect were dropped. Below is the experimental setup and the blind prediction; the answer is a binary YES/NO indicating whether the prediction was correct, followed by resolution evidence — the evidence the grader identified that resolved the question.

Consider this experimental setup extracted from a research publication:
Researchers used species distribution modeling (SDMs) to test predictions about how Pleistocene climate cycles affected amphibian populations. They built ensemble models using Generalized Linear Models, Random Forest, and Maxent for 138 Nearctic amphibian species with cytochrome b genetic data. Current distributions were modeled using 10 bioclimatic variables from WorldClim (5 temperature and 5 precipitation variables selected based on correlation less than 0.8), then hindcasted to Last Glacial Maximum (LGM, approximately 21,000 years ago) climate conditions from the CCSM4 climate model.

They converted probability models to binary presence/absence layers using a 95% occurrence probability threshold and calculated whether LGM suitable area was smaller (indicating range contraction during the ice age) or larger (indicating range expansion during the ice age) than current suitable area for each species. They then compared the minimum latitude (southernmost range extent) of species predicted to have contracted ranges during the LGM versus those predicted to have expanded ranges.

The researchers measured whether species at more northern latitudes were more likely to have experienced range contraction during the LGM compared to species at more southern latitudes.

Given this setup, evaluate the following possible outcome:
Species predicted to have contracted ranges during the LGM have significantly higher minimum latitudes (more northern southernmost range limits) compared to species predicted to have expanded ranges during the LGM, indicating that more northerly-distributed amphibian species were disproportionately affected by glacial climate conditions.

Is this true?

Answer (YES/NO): NO